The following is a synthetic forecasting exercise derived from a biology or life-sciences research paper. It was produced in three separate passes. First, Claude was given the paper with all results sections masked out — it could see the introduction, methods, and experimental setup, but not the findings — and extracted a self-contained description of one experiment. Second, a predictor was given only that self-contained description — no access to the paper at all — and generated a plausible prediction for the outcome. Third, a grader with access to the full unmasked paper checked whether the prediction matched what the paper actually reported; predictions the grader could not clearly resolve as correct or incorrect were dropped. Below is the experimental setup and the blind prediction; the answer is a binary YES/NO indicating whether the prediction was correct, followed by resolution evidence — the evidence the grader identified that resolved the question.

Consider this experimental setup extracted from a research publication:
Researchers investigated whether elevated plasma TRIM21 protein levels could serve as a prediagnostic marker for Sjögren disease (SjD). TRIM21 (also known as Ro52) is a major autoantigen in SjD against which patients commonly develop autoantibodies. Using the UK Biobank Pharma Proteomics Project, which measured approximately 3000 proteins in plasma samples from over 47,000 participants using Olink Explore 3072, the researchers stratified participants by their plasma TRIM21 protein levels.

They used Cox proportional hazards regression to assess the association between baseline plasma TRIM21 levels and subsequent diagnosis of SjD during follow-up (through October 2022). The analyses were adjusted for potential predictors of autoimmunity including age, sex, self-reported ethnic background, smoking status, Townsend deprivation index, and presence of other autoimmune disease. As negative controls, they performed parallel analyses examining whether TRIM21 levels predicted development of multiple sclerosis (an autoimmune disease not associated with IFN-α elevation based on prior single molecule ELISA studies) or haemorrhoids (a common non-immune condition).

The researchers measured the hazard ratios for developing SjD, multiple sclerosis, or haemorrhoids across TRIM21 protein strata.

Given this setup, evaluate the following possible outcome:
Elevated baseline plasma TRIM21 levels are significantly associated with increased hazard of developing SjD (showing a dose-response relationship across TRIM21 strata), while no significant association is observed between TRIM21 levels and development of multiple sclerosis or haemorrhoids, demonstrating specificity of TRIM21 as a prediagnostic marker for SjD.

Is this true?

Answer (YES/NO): NO